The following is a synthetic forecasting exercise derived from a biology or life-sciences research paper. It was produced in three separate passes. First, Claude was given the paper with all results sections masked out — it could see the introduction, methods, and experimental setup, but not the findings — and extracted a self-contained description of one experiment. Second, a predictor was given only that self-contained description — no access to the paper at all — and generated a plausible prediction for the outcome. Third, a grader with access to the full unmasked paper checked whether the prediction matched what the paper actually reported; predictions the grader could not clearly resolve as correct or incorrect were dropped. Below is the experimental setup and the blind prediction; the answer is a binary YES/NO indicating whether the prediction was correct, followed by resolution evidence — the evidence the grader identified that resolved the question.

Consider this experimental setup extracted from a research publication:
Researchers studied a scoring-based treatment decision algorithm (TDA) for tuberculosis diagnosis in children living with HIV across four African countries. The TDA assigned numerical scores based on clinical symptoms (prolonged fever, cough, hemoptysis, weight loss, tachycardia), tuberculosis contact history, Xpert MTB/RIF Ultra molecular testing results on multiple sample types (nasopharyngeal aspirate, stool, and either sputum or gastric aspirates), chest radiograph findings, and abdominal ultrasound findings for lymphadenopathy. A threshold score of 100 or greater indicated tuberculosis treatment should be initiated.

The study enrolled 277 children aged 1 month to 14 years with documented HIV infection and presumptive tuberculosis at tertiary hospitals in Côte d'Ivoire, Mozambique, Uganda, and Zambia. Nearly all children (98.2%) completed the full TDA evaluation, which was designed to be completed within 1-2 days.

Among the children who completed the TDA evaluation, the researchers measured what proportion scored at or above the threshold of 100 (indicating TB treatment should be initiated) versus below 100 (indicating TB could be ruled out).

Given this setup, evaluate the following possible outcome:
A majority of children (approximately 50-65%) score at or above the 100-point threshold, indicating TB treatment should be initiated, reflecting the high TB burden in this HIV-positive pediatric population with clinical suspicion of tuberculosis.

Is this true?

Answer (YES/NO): NO